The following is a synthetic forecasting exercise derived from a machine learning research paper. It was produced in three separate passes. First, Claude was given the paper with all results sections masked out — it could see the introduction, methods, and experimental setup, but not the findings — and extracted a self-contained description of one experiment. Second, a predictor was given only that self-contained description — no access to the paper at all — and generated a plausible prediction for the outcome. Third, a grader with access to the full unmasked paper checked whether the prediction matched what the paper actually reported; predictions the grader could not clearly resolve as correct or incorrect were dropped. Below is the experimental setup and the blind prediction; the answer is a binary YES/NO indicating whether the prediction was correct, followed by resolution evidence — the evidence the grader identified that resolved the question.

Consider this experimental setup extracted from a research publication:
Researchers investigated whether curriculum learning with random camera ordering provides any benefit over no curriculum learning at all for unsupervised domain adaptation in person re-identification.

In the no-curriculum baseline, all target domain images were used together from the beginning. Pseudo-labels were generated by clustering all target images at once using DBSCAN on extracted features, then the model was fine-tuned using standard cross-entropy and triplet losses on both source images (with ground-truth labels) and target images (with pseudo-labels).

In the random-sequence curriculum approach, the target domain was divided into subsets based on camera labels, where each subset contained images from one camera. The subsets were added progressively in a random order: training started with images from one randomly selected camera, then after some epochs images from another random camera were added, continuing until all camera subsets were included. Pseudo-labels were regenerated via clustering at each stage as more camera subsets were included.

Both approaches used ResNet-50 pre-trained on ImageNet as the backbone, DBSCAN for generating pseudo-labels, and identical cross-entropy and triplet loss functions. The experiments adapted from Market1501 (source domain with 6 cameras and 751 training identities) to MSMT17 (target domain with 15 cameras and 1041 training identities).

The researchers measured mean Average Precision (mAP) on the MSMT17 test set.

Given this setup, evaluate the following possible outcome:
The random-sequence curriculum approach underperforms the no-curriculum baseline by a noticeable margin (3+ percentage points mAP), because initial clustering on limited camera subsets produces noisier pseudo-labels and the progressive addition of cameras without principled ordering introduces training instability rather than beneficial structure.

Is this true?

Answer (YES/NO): NO